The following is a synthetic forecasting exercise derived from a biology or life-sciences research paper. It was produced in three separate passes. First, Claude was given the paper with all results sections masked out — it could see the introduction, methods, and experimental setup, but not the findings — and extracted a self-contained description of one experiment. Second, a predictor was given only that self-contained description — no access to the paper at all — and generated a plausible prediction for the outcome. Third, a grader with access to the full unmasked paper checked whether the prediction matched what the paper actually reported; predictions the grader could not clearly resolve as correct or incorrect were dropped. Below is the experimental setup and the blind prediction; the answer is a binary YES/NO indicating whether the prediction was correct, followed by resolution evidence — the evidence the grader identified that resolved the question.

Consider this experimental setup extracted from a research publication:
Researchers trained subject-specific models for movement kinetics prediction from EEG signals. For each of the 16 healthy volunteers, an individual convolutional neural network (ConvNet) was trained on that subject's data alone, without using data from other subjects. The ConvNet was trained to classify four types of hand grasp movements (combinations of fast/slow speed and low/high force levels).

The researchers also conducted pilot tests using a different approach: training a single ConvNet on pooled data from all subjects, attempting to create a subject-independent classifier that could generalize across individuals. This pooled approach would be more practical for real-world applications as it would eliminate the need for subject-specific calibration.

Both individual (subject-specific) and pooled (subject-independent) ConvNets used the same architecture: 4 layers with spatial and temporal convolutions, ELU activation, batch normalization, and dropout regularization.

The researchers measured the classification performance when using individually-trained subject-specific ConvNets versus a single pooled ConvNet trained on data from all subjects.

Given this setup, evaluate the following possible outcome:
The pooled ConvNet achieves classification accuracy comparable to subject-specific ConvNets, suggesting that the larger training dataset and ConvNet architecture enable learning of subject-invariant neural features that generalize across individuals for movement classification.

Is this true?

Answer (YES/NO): NO